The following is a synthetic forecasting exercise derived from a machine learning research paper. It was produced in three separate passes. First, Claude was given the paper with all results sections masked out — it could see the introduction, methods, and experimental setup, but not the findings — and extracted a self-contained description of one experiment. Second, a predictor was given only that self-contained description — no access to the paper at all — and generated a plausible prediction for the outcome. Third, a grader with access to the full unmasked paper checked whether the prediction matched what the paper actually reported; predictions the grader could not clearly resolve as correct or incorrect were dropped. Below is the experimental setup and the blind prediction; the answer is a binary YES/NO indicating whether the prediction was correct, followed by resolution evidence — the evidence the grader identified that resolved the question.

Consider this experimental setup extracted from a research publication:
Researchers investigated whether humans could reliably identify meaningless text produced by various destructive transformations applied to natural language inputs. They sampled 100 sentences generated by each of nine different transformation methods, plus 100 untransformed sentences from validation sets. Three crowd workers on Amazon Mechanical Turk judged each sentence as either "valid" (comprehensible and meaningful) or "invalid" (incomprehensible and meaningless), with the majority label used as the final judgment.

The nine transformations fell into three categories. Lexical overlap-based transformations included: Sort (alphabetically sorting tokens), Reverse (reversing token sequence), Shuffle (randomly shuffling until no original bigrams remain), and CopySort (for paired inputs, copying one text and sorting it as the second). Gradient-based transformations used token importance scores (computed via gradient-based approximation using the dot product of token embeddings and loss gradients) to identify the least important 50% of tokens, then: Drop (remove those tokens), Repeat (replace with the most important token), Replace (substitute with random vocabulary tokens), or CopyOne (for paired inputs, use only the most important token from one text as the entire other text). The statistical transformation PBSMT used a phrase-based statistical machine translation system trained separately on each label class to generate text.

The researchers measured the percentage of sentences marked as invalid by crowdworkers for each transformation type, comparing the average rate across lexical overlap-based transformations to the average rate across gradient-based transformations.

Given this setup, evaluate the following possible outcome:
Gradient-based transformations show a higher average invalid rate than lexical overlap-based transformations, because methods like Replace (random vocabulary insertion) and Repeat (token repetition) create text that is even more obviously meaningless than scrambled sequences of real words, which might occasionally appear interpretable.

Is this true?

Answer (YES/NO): NO